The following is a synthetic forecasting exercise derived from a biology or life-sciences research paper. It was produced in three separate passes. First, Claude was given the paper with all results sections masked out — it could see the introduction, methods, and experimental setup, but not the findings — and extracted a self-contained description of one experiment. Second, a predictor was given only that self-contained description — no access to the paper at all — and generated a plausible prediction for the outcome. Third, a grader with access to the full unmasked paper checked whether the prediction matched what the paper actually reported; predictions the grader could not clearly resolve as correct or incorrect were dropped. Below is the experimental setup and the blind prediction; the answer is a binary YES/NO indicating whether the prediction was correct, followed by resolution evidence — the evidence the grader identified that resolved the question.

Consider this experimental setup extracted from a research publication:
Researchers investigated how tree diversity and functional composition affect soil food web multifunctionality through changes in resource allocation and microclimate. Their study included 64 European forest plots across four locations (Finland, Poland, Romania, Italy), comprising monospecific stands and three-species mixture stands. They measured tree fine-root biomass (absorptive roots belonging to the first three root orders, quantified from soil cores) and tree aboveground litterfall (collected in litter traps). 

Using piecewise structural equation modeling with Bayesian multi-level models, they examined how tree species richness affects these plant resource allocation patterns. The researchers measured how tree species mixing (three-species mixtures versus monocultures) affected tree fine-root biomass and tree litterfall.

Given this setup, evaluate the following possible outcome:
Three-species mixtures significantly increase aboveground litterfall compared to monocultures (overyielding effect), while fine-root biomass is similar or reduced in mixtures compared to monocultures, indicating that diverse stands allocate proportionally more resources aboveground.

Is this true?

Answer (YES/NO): YES